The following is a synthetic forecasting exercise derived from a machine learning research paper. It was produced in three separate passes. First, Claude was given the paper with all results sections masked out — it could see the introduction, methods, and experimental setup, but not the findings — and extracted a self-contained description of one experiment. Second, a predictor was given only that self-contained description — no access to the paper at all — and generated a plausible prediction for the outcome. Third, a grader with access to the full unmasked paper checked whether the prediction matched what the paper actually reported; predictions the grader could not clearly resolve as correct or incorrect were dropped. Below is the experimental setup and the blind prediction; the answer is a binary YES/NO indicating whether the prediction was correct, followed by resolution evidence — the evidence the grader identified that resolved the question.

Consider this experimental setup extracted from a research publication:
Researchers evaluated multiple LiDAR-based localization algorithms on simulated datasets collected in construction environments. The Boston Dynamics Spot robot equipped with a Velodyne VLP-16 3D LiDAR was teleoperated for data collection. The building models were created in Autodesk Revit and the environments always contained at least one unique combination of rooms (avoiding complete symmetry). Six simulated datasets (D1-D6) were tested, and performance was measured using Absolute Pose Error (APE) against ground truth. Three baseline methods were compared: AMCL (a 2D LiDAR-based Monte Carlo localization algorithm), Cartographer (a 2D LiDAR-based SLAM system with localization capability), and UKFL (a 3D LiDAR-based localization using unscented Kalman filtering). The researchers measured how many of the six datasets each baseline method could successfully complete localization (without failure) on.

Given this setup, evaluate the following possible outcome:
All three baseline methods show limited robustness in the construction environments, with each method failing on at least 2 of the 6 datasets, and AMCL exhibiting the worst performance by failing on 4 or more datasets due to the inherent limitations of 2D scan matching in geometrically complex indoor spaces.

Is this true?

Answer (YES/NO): NO